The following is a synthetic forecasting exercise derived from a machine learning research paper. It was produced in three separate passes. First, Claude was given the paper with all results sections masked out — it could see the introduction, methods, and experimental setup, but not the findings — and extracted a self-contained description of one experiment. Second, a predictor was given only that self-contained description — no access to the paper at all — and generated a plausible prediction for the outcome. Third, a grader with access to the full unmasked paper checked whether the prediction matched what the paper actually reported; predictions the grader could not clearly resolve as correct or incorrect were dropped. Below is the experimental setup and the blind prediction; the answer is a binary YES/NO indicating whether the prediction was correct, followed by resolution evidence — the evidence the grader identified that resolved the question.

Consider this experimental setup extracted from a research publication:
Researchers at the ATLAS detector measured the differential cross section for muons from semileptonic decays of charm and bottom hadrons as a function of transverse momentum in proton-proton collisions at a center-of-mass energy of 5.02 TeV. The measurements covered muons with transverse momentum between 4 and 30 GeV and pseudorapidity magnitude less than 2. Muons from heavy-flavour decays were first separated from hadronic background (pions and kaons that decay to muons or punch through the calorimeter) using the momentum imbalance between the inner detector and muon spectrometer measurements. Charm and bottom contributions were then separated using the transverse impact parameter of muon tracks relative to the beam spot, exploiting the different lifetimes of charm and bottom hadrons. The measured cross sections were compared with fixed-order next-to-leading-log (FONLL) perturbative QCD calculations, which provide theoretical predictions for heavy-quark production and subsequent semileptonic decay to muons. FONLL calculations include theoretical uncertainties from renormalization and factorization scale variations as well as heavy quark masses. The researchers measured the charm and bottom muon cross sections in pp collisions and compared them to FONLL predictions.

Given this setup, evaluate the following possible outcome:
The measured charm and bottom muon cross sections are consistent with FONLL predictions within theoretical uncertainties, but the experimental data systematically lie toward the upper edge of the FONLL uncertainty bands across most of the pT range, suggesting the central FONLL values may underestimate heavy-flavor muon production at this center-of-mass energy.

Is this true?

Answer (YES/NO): NO